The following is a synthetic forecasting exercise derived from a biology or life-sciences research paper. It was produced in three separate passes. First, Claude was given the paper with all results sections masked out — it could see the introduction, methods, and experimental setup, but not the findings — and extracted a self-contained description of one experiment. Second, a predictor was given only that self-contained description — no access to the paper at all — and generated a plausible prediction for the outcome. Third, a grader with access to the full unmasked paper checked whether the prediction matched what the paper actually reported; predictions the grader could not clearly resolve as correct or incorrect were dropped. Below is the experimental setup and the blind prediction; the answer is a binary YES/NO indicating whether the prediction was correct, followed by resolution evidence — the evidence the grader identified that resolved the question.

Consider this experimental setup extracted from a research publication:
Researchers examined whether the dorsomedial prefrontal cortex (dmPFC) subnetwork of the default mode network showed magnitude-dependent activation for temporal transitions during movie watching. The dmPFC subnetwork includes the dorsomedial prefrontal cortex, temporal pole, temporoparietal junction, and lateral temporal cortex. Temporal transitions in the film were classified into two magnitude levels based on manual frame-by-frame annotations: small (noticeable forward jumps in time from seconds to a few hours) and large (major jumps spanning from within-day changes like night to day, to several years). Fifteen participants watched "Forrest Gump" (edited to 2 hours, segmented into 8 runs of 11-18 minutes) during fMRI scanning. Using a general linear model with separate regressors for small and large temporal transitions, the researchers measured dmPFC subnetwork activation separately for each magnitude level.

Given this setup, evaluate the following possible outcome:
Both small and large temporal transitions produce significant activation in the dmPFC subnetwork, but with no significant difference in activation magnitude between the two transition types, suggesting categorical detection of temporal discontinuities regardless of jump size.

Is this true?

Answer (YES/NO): NO